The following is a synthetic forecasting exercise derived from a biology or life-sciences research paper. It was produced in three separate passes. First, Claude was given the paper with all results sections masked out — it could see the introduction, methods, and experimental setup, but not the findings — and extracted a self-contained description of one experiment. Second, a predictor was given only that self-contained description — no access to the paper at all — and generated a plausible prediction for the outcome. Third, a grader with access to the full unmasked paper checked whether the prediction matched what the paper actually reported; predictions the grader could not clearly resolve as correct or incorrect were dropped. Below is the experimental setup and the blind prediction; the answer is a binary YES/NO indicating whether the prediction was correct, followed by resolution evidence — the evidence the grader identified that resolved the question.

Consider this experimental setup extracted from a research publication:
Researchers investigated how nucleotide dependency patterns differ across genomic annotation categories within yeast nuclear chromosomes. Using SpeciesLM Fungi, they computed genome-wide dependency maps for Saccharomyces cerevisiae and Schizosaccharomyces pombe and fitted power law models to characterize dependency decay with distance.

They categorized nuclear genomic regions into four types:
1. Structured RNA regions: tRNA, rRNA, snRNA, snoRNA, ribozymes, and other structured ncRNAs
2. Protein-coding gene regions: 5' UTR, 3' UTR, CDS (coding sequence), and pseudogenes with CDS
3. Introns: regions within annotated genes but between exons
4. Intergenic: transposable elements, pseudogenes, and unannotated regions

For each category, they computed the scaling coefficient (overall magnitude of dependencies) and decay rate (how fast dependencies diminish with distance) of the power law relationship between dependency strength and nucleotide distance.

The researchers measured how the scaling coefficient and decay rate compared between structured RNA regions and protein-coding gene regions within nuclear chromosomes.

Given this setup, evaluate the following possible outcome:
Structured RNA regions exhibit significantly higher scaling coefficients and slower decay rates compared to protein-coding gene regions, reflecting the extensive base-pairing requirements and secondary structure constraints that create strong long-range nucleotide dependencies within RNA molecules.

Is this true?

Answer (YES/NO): NO